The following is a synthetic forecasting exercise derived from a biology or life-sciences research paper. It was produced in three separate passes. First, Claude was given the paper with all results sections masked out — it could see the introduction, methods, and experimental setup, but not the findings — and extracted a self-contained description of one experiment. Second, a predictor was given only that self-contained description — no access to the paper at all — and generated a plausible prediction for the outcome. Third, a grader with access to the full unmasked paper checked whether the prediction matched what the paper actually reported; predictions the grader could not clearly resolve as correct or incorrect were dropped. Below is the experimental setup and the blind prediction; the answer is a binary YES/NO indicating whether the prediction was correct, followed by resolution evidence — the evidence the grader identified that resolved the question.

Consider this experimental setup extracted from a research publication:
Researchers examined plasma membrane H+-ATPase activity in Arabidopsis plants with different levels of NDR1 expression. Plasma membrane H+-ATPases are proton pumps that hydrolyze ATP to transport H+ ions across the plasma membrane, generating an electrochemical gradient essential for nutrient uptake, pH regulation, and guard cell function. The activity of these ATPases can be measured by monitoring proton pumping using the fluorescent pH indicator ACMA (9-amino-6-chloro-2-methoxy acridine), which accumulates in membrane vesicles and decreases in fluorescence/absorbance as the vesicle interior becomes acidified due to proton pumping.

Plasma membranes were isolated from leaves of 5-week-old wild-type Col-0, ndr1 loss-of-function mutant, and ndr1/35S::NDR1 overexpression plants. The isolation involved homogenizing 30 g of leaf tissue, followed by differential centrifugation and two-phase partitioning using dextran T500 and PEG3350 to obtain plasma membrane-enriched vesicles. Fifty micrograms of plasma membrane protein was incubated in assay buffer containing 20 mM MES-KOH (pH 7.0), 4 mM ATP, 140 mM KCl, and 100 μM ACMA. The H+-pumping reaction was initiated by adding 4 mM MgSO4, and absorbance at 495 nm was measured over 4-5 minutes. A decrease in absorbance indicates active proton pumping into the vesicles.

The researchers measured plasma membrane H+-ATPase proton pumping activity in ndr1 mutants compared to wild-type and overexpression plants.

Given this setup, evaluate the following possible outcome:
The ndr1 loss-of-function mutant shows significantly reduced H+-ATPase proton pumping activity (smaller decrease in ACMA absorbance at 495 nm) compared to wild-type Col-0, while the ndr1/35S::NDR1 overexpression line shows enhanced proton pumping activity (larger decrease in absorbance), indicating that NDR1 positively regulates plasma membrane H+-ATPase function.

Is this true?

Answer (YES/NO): NO